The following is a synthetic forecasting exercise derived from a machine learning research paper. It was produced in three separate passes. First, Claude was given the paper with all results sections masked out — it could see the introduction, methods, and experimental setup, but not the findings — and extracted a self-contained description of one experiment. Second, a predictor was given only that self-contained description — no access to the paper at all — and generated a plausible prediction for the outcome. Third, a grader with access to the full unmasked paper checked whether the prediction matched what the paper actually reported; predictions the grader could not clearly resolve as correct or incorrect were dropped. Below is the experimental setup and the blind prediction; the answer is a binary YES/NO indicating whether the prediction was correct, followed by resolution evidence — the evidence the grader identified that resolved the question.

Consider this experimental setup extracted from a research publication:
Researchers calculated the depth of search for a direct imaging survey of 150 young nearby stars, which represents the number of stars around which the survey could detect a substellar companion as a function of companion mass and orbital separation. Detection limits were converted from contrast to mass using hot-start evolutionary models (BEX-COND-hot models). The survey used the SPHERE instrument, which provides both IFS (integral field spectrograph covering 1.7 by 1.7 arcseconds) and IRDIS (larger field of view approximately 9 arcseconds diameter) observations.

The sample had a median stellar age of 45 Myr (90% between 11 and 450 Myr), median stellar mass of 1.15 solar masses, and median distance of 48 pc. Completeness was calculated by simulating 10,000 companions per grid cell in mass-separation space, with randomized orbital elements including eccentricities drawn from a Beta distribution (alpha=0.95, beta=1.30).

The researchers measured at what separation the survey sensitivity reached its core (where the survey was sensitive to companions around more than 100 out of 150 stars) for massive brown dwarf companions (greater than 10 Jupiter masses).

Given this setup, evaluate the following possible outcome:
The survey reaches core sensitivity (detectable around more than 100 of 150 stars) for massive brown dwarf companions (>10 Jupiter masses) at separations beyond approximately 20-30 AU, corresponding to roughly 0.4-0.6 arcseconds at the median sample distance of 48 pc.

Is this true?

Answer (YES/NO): NO